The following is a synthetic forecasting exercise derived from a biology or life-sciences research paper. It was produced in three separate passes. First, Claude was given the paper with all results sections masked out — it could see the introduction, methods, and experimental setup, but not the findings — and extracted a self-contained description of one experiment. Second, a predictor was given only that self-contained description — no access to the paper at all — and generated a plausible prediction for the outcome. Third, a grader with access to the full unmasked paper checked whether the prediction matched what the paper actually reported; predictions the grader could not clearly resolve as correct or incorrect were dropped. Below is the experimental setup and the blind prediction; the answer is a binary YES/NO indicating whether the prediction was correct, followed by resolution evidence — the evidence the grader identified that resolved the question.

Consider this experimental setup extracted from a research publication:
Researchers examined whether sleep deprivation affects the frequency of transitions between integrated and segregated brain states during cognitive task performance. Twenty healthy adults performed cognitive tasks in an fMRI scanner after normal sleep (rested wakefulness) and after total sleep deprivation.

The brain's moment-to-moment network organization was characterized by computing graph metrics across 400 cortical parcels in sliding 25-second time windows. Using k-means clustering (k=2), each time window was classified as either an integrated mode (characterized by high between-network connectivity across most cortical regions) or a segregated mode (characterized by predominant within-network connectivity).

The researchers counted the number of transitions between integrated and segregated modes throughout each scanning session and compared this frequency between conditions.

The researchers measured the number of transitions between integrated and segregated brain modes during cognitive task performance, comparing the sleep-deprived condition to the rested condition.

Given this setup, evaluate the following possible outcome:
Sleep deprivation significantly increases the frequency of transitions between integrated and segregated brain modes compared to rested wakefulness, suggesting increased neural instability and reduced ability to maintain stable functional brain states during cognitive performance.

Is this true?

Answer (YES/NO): YES